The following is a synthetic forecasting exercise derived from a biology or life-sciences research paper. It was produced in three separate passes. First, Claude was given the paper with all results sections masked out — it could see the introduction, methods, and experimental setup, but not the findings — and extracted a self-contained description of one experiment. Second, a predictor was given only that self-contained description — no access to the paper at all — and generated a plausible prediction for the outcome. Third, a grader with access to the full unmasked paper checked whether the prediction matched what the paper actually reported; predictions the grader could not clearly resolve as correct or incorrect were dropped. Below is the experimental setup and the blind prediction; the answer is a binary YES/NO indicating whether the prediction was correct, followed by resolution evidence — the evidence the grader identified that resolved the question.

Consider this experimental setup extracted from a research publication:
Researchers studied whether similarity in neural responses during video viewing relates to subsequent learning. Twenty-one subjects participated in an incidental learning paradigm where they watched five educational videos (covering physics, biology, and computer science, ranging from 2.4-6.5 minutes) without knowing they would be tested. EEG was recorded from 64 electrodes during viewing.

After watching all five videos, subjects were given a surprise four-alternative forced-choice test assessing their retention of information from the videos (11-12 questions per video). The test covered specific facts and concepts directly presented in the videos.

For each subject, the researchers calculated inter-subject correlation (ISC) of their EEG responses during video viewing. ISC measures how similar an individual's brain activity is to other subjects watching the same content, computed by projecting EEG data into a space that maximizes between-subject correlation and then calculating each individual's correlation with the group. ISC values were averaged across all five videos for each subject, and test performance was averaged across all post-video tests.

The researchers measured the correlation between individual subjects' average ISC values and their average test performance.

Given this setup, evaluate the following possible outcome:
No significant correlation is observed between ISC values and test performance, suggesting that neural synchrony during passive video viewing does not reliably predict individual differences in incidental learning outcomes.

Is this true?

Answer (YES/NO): NO